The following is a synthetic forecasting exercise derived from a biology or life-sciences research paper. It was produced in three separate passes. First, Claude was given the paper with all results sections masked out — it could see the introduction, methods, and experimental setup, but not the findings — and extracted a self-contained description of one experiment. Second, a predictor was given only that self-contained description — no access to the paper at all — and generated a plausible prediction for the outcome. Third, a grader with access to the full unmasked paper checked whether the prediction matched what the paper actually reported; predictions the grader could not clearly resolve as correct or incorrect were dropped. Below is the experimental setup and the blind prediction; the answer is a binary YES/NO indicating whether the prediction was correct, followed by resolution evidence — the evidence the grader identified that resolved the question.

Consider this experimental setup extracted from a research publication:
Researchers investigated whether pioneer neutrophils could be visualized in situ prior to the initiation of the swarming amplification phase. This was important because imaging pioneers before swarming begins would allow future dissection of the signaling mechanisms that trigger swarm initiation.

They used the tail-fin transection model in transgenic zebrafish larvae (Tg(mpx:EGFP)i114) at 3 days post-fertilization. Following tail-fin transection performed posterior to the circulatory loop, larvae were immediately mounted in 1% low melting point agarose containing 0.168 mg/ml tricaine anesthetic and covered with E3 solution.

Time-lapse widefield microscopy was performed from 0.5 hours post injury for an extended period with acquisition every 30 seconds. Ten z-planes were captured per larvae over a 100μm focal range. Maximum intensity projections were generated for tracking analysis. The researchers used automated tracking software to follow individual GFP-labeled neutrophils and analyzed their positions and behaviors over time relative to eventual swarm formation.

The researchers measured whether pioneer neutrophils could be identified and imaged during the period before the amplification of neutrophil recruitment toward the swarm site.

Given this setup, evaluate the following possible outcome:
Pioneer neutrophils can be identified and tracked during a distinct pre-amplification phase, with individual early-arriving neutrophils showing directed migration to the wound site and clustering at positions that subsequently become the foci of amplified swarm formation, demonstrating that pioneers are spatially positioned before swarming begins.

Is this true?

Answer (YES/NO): YES